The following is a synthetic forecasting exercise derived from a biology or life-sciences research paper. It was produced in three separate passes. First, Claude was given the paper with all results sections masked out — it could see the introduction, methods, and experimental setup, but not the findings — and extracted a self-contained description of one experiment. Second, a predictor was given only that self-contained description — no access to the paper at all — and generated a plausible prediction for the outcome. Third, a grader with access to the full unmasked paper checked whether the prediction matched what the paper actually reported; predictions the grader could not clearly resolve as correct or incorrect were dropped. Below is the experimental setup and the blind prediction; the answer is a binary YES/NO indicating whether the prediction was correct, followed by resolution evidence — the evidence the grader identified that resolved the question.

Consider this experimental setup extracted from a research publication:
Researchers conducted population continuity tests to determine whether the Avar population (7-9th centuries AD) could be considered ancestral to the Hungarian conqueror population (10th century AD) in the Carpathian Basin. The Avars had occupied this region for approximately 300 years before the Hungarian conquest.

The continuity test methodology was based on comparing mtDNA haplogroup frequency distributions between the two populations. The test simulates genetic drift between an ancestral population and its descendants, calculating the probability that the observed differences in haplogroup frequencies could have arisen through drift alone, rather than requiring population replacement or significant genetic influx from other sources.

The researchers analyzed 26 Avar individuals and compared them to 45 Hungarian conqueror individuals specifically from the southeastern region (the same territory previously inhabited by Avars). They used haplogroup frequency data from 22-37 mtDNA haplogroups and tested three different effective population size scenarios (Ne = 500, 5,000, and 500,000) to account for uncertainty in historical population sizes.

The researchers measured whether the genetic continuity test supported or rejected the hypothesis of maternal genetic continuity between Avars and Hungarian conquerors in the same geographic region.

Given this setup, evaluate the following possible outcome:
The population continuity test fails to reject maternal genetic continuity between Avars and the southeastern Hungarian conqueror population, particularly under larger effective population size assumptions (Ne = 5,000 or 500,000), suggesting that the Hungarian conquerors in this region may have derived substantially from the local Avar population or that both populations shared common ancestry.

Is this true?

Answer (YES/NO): YES